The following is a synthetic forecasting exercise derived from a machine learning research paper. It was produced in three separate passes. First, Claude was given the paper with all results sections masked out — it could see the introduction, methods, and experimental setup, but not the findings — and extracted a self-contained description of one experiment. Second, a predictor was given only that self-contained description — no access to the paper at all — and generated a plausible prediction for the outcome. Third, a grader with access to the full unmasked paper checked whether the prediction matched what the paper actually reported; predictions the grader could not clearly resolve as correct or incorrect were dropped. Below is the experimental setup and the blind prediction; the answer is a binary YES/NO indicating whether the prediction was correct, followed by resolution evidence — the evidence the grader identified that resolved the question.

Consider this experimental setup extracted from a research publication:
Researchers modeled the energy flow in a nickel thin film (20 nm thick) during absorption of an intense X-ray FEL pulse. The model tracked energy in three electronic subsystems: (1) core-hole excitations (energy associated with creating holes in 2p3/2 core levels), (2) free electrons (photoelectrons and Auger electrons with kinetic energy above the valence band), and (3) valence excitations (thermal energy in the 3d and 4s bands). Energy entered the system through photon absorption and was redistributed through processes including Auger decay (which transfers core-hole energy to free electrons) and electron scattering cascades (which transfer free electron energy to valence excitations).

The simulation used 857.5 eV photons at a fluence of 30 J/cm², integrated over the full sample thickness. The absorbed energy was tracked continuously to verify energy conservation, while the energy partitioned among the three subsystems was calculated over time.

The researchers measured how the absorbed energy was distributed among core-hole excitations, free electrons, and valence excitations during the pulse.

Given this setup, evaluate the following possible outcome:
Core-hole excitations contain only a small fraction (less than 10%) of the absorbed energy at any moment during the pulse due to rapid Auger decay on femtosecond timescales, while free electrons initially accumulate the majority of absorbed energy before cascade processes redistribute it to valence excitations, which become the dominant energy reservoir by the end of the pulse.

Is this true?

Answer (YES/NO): NO